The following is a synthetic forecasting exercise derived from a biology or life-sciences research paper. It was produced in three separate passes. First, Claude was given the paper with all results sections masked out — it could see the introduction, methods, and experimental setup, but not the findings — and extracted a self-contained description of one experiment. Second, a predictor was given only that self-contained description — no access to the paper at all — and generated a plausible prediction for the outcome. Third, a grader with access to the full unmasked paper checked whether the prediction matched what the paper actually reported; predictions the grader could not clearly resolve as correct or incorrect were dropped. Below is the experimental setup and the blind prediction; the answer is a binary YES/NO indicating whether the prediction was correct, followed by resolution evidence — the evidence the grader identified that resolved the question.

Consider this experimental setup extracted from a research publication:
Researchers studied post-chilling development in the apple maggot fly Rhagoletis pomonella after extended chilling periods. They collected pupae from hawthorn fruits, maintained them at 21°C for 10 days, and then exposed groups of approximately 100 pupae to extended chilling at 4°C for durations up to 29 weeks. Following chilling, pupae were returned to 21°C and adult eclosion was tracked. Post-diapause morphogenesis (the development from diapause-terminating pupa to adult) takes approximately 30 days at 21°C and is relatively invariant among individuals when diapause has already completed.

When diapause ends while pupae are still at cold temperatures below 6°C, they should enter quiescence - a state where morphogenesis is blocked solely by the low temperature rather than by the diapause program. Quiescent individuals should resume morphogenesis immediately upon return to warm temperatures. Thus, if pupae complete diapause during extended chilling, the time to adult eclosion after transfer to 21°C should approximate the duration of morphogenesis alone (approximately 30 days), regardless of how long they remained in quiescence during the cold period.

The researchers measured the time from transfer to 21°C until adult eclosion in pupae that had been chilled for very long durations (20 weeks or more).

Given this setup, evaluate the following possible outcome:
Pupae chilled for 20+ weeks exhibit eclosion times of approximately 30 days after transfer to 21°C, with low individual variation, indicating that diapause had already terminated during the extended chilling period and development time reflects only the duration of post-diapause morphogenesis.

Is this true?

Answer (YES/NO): NO